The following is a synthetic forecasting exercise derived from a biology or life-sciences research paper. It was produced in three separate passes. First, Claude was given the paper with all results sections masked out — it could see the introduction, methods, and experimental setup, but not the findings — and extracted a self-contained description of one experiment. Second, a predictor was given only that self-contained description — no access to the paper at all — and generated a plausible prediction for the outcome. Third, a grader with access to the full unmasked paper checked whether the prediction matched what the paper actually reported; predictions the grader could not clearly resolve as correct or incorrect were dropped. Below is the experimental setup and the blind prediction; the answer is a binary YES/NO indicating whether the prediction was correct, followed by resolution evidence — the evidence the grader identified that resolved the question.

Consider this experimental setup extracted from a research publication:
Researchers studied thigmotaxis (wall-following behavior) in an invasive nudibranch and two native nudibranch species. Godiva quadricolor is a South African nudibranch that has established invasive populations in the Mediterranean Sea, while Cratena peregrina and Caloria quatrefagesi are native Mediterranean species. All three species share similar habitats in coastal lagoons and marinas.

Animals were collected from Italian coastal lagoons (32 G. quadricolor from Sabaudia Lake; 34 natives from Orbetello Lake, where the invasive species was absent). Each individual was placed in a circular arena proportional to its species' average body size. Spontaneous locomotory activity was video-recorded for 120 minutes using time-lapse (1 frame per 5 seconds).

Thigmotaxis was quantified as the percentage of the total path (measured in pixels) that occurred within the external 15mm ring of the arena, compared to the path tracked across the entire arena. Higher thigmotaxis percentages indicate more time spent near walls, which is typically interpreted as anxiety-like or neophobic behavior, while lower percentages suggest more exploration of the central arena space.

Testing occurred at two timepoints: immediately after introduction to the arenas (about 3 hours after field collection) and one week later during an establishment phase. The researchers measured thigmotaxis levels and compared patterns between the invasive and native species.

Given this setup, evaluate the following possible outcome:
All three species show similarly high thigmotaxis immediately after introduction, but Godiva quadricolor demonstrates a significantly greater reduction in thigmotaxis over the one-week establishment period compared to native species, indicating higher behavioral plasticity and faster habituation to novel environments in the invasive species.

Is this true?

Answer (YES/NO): NO